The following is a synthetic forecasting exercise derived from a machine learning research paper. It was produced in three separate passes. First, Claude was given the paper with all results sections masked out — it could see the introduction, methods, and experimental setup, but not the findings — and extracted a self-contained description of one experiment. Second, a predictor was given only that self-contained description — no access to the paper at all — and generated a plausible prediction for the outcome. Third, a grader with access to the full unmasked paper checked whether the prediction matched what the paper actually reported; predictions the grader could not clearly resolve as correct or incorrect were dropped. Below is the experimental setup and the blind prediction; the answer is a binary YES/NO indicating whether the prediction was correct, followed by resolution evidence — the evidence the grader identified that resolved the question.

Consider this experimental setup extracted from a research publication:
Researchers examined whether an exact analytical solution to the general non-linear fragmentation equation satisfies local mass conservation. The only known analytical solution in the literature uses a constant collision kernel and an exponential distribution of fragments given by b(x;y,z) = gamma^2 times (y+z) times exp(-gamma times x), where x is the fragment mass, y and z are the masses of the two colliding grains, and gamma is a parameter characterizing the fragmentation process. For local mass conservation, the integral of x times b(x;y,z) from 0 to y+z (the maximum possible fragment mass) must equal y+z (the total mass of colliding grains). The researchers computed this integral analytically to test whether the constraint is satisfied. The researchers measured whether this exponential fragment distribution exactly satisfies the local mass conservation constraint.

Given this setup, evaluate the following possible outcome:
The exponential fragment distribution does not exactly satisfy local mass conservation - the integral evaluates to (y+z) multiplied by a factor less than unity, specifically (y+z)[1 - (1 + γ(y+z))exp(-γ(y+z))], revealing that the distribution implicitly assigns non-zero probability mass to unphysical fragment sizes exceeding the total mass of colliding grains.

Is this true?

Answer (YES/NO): YES